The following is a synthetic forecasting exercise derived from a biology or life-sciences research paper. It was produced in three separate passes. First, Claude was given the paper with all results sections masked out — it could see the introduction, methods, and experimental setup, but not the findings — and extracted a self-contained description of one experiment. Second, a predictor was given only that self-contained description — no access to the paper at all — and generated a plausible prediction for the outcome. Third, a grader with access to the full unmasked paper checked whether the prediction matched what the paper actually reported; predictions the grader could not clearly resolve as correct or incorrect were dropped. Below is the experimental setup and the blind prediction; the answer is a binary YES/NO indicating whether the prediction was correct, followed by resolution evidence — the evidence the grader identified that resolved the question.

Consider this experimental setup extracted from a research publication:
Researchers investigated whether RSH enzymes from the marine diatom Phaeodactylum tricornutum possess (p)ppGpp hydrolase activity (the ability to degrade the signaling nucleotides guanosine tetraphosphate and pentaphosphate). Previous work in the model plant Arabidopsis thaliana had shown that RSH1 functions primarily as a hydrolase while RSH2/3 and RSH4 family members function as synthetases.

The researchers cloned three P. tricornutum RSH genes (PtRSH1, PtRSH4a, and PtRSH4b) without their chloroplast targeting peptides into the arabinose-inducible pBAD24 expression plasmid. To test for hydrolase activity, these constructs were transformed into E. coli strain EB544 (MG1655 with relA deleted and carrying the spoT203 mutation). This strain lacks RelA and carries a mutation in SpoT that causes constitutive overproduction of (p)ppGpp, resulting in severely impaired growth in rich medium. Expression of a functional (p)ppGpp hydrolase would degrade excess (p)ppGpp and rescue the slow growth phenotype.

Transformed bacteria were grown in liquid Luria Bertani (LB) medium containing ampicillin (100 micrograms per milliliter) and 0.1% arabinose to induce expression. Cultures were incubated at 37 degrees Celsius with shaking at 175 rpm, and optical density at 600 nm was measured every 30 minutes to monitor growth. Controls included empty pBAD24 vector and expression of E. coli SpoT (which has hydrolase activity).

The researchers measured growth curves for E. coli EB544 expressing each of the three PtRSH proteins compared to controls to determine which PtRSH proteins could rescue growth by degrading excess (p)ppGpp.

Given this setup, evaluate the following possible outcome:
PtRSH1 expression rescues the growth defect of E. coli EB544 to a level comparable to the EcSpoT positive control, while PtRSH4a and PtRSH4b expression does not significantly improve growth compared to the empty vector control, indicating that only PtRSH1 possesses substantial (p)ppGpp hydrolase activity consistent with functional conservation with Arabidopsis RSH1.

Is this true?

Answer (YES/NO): YES